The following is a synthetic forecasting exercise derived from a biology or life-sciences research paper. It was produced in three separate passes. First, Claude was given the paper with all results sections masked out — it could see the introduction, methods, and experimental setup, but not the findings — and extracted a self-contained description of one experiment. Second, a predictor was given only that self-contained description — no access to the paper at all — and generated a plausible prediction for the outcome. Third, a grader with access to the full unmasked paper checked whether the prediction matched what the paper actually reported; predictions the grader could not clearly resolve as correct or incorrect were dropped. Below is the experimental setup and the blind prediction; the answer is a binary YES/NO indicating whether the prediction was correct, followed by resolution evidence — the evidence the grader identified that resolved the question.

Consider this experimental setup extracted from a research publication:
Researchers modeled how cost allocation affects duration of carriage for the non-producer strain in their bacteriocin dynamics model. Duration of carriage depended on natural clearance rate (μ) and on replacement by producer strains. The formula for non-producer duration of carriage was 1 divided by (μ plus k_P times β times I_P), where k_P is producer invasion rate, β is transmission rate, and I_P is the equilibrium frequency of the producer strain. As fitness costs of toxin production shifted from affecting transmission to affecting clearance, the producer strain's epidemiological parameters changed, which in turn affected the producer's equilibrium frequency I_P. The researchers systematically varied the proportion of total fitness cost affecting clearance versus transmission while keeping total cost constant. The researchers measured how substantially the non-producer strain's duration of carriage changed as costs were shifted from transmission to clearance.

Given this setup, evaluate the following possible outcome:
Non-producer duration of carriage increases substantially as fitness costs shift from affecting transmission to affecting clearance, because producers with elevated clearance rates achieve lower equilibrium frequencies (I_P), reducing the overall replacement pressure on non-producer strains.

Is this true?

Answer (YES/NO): NO